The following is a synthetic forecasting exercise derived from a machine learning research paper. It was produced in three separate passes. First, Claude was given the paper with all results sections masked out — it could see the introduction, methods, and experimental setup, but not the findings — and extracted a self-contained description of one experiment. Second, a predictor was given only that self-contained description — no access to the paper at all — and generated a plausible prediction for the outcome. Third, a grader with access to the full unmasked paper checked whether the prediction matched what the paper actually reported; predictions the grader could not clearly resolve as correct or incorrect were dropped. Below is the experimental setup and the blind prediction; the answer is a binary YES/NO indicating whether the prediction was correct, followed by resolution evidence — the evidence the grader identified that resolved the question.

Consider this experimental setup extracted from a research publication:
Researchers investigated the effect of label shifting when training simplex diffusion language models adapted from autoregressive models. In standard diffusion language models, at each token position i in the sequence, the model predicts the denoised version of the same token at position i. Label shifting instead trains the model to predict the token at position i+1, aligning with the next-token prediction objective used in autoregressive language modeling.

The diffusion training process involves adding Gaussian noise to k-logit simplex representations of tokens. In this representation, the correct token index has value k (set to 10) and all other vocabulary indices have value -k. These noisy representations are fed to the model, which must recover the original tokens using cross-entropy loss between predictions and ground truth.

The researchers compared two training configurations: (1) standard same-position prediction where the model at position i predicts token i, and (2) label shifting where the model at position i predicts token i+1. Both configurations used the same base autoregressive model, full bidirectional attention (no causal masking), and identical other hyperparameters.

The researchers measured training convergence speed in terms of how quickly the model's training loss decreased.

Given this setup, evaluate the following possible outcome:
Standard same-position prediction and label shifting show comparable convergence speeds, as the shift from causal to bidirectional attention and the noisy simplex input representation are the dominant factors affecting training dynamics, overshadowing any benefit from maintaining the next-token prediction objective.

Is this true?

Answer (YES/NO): NO